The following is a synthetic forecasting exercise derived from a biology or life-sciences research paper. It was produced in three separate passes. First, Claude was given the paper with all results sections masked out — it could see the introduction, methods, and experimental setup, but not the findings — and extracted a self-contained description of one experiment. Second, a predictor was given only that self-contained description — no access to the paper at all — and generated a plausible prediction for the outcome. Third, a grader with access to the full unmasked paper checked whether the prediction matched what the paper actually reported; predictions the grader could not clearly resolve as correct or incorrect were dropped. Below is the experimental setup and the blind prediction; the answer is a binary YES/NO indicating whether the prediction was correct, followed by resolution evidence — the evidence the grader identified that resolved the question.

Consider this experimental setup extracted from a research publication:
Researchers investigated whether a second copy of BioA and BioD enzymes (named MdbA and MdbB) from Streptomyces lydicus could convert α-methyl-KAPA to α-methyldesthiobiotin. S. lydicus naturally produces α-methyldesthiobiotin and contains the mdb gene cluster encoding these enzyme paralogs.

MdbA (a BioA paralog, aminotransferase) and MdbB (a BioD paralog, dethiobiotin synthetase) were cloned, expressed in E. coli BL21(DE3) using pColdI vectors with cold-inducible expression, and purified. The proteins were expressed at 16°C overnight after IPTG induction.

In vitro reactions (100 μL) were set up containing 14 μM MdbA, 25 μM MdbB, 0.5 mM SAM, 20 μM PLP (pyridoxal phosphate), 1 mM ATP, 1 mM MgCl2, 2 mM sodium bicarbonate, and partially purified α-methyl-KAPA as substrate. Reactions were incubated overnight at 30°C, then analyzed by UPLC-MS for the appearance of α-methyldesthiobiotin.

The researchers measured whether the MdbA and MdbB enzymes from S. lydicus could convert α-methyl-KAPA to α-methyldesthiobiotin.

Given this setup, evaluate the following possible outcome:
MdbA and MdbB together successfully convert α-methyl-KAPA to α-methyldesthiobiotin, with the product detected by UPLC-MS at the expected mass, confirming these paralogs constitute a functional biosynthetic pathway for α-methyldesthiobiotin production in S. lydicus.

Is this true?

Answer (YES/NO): YES